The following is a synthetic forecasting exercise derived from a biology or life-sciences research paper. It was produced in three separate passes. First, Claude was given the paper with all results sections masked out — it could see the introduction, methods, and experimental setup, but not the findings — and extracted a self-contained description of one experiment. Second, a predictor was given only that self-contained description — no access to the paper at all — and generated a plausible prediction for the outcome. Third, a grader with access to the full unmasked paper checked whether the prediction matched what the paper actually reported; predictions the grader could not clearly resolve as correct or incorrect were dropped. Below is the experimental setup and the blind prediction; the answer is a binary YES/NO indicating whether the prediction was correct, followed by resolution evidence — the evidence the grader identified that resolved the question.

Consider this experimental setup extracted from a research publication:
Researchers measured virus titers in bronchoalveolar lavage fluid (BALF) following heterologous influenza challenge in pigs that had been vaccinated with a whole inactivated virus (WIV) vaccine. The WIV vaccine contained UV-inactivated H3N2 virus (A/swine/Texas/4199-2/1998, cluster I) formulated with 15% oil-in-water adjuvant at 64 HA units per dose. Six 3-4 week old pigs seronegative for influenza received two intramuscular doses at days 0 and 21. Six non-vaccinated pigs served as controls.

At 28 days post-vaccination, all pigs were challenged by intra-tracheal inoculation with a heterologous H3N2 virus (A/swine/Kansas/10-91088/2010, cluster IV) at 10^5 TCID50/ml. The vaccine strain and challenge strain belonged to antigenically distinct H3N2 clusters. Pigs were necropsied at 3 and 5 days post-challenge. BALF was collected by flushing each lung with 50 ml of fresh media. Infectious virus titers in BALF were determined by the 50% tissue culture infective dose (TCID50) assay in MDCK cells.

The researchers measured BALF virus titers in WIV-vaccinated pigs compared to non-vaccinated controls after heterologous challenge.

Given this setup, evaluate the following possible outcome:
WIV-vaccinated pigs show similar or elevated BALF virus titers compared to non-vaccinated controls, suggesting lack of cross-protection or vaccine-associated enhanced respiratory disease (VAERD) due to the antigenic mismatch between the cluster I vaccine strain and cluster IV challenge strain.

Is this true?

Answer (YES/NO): YES